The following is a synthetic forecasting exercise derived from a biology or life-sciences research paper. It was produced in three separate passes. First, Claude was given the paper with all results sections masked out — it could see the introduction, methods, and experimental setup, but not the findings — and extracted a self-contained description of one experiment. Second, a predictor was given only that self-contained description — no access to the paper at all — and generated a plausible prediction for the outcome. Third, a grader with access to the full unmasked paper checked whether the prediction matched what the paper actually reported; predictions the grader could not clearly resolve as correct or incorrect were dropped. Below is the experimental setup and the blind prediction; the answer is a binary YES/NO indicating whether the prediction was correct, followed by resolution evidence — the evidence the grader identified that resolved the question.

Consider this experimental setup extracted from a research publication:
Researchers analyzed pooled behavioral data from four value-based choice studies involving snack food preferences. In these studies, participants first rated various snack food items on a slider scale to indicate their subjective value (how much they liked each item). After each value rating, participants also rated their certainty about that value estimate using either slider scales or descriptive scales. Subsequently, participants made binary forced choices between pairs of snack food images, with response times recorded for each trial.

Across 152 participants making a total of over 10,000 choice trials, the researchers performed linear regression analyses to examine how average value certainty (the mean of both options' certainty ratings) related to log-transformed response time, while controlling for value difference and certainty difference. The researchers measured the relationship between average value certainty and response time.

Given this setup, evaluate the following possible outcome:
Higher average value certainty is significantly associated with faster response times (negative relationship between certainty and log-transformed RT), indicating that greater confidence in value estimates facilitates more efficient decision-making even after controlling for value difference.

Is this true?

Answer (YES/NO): YES